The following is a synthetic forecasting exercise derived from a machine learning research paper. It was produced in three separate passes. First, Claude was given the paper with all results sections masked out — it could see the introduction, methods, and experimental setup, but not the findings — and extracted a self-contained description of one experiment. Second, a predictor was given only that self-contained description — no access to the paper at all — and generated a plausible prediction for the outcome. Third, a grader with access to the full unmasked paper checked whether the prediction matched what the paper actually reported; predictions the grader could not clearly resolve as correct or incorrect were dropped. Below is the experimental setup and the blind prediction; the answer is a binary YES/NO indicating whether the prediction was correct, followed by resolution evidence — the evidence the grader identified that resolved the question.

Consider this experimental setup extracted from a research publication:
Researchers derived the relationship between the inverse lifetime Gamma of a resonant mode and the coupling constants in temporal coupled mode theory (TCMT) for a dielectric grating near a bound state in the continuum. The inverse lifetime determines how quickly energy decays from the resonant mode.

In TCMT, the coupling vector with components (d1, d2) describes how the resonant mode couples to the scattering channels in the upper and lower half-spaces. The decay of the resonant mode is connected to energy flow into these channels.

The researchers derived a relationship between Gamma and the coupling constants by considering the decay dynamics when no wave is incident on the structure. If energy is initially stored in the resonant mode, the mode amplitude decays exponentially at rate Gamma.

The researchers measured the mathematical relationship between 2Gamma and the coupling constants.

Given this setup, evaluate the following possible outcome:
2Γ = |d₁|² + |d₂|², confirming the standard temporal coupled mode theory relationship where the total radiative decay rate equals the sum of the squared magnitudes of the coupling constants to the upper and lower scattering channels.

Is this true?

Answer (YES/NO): YES